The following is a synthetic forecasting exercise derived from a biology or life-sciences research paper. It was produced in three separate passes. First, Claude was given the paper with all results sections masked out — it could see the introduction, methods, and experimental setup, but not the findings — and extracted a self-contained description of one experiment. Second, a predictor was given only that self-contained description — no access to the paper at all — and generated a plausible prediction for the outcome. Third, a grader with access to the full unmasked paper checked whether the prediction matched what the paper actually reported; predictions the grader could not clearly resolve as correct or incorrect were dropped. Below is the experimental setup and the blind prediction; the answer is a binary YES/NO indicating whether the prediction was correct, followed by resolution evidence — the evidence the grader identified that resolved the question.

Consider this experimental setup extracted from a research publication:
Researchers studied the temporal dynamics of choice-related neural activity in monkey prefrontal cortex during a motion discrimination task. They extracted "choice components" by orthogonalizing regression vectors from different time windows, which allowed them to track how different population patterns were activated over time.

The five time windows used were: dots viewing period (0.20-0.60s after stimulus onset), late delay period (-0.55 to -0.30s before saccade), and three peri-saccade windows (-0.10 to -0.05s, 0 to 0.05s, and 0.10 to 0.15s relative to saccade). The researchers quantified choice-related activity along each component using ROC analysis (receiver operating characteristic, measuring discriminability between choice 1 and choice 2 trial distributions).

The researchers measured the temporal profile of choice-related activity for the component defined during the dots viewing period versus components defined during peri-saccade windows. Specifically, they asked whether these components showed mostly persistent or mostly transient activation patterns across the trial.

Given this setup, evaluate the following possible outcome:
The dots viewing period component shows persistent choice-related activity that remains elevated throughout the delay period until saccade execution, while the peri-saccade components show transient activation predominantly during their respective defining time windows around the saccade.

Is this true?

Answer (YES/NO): NO